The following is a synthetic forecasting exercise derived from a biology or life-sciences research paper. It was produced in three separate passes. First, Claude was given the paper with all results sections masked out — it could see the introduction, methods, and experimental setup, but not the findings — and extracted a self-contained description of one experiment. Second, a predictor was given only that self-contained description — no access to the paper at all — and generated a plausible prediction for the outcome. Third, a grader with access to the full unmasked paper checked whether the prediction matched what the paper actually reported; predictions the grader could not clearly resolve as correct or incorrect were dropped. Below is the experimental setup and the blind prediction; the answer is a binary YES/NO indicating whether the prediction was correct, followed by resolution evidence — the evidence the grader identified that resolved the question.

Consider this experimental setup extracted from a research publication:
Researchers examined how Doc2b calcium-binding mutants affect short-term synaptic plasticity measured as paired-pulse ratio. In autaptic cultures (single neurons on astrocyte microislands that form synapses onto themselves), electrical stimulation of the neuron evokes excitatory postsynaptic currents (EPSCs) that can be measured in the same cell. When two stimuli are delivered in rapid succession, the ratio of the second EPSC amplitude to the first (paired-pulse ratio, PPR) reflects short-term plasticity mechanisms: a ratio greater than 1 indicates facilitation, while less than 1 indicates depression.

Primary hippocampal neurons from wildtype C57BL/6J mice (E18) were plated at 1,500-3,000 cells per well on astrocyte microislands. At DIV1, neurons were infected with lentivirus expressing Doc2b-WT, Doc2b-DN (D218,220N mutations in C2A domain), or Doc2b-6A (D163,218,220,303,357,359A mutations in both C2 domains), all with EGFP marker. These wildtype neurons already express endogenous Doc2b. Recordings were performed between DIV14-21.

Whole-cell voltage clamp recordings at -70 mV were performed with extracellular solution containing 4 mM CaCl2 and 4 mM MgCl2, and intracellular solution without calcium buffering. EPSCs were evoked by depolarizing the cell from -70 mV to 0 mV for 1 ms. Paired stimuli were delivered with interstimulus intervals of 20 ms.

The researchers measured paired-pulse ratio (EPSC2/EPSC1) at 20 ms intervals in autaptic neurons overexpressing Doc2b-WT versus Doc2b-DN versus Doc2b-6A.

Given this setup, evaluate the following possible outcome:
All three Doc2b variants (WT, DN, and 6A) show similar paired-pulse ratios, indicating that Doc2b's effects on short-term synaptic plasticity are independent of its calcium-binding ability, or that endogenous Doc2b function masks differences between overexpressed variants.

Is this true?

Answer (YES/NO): NO